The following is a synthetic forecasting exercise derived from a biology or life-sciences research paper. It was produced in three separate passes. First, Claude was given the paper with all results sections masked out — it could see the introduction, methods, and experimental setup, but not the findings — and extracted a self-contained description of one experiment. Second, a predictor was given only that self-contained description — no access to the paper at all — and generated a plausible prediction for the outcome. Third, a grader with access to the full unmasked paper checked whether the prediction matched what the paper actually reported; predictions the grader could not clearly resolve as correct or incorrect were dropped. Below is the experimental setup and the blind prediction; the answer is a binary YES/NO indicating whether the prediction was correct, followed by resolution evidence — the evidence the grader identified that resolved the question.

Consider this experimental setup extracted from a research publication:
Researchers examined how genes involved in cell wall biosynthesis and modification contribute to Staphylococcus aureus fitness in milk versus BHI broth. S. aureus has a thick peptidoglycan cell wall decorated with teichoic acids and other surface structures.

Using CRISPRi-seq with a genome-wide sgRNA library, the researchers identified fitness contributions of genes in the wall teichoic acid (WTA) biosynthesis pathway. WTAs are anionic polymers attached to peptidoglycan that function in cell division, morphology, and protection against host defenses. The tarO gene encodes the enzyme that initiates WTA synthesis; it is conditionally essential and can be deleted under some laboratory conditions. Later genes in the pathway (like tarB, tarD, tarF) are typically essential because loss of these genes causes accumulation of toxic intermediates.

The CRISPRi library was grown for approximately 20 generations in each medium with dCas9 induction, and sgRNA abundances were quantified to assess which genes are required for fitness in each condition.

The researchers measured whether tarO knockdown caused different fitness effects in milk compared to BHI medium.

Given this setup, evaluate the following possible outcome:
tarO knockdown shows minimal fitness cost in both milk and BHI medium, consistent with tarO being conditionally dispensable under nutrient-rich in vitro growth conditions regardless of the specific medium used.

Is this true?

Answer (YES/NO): NO